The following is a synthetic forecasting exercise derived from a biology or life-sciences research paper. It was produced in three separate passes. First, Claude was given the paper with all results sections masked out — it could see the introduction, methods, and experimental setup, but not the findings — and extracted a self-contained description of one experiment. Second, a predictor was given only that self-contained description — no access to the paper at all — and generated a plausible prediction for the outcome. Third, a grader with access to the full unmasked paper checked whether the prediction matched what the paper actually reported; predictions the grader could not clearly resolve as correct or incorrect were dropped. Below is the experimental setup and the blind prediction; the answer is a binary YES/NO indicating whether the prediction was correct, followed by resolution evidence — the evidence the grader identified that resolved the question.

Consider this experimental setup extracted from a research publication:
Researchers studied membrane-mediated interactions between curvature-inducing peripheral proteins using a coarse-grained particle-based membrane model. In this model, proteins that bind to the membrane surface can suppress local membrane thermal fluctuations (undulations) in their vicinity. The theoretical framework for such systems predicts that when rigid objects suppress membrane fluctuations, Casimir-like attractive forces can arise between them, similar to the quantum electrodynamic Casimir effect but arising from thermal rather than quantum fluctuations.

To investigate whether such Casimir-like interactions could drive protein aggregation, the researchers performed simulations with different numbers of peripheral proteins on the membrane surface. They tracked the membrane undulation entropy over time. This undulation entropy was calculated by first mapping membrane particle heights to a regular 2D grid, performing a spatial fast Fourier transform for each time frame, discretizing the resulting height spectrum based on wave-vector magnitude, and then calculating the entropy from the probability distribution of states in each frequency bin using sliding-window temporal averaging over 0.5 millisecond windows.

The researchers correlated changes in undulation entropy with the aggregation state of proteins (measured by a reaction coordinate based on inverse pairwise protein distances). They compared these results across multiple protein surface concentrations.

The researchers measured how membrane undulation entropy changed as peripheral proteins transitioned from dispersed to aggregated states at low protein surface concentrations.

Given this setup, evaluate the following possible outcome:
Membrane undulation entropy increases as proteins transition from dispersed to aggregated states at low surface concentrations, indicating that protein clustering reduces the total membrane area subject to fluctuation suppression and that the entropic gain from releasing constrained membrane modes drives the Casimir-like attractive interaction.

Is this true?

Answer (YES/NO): YES